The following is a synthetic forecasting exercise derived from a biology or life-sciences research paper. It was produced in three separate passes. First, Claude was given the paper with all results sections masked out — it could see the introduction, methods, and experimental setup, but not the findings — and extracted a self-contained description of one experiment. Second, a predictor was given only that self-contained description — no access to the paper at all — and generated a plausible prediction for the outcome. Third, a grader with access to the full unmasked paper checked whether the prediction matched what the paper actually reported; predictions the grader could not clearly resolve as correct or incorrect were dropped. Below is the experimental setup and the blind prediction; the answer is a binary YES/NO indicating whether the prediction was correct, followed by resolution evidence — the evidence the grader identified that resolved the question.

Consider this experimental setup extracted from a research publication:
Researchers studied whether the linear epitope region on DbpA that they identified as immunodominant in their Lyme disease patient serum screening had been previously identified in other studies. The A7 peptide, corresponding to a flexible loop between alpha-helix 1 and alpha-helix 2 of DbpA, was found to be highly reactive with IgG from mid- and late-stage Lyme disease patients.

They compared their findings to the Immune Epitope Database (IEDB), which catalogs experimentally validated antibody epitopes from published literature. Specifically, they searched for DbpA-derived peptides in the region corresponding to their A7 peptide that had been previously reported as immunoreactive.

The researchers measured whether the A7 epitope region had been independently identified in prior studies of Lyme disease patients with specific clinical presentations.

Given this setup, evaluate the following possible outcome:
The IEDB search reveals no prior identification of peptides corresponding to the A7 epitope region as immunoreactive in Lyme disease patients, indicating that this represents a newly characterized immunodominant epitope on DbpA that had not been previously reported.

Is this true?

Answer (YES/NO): NO